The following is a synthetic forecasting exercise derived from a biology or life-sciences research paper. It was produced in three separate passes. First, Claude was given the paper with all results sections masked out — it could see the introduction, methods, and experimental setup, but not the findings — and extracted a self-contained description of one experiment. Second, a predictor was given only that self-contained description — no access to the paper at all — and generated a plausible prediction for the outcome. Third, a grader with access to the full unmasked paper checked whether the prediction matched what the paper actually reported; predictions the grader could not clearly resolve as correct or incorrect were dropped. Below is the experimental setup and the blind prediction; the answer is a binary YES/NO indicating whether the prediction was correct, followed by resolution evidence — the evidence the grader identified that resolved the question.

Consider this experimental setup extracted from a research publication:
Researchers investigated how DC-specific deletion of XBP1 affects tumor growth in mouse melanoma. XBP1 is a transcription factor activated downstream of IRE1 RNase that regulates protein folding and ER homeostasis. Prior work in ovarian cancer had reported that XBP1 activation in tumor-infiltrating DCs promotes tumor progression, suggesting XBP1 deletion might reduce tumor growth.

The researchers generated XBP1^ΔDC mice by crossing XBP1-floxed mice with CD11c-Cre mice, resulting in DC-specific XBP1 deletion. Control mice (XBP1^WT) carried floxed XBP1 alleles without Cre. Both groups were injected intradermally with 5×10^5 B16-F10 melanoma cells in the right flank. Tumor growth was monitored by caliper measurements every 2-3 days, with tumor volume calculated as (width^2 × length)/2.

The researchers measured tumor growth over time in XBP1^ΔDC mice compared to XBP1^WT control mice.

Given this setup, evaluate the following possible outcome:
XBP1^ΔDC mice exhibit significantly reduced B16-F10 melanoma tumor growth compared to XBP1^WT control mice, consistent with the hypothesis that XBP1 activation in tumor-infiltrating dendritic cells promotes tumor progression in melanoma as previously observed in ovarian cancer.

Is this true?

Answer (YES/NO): NO